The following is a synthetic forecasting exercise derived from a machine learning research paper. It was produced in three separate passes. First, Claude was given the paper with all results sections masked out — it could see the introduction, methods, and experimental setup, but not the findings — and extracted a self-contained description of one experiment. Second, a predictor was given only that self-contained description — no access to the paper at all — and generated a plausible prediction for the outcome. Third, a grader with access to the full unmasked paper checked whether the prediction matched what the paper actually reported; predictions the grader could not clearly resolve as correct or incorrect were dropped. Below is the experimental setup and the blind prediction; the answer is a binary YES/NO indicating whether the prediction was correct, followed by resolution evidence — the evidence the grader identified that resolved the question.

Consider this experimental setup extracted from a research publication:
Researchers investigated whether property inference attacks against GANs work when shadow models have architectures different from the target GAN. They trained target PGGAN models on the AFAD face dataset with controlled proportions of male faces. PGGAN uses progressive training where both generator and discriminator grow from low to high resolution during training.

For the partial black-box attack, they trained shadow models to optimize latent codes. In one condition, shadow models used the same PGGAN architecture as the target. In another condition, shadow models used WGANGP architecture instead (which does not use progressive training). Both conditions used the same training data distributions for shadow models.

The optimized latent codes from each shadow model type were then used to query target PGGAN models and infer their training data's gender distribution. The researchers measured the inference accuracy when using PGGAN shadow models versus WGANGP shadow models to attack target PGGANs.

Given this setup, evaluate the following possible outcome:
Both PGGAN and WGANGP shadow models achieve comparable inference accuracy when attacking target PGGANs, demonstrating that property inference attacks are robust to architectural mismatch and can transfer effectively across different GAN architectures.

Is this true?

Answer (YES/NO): YES